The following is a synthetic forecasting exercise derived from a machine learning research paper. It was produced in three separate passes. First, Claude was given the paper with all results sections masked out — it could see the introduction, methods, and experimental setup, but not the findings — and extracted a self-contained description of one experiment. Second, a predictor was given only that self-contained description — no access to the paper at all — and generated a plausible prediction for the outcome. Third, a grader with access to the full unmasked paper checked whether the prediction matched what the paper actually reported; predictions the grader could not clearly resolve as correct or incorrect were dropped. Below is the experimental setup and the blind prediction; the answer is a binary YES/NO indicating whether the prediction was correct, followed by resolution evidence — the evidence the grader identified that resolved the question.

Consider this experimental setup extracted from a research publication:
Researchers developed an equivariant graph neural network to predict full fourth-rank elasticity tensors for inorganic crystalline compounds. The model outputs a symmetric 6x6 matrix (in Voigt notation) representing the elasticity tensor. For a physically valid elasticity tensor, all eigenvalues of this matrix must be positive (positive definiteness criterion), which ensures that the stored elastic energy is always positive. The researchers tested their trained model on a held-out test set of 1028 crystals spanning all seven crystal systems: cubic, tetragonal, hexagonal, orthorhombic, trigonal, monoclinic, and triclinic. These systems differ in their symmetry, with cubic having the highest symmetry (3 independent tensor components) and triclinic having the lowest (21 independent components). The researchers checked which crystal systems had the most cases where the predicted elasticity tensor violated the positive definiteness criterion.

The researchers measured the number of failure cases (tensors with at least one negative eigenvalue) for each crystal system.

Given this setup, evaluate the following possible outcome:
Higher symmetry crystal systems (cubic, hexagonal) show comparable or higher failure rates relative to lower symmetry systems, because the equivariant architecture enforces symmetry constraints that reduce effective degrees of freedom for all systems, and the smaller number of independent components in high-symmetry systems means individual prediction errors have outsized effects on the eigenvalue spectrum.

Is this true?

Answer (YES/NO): NO